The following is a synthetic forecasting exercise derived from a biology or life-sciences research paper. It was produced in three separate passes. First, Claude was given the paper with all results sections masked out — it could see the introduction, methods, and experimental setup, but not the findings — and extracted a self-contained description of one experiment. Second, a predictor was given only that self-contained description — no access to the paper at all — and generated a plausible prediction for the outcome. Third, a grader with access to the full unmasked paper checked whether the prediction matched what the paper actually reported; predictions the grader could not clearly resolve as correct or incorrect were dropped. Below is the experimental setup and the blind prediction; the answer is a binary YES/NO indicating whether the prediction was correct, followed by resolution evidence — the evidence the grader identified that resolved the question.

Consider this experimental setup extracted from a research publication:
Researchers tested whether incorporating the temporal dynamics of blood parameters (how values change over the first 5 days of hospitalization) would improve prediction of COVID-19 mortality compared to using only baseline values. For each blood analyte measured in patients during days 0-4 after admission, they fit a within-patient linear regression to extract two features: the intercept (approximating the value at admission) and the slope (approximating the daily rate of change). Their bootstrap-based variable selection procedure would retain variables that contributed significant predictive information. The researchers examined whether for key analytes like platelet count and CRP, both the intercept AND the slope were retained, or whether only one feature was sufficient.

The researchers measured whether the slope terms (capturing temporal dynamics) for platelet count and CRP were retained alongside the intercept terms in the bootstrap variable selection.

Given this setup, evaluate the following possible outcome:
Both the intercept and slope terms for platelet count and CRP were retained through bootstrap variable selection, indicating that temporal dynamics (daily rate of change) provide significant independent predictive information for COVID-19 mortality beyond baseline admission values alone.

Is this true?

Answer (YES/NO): NO